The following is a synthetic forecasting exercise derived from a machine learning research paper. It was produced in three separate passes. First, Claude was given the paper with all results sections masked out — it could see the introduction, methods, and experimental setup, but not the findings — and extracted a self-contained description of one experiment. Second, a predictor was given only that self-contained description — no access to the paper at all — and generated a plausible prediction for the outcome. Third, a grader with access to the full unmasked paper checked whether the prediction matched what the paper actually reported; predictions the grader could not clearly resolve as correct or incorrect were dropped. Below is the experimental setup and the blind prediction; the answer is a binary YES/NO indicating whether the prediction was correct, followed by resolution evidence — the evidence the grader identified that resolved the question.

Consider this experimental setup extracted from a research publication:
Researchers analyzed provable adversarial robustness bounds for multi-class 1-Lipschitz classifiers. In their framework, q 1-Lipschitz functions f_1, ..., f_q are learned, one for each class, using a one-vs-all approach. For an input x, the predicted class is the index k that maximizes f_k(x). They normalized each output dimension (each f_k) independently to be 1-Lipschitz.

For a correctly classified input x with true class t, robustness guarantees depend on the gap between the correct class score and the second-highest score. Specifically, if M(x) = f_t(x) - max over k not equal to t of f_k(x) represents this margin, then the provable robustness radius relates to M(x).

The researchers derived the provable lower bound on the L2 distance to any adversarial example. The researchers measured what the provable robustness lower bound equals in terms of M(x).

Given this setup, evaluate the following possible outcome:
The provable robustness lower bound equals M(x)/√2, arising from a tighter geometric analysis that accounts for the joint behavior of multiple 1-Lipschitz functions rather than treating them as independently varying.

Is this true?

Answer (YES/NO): NO